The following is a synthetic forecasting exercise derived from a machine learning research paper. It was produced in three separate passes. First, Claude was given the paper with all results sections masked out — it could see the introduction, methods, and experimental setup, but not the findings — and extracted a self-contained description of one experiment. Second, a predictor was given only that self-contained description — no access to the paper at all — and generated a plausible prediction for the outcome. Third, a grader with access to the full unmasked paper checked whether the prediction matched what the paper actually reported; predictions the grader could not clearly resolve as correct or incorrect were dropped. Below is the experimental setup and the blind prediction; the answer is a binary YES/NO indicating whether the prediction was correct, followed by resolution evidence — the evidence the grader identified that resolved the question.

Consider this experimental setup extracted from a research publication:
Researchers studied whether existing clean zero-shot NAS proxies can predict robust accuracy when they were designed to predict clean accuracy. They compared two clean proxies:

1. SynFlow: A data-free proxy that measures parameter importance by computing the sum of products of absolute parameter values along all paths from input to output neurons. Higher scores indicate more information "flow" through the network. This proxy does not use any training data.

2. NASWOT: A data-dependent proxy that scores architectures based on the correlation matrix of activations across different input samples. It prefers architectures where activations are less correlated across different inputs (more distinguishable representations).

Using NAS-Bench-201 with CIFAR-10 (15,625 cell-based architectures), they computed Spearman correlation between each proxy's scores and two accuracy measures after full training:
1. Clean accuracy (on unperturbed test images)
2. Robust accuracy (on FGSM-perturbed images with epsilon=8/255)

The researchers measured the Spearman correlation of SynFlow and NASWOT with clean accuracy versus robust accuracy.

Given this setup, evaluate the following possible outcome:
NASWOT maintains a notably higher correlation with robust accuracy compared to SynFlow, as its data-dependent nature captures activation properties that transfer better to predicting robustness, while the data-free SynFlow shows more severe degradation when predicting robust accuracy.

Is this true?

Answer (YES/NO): NO